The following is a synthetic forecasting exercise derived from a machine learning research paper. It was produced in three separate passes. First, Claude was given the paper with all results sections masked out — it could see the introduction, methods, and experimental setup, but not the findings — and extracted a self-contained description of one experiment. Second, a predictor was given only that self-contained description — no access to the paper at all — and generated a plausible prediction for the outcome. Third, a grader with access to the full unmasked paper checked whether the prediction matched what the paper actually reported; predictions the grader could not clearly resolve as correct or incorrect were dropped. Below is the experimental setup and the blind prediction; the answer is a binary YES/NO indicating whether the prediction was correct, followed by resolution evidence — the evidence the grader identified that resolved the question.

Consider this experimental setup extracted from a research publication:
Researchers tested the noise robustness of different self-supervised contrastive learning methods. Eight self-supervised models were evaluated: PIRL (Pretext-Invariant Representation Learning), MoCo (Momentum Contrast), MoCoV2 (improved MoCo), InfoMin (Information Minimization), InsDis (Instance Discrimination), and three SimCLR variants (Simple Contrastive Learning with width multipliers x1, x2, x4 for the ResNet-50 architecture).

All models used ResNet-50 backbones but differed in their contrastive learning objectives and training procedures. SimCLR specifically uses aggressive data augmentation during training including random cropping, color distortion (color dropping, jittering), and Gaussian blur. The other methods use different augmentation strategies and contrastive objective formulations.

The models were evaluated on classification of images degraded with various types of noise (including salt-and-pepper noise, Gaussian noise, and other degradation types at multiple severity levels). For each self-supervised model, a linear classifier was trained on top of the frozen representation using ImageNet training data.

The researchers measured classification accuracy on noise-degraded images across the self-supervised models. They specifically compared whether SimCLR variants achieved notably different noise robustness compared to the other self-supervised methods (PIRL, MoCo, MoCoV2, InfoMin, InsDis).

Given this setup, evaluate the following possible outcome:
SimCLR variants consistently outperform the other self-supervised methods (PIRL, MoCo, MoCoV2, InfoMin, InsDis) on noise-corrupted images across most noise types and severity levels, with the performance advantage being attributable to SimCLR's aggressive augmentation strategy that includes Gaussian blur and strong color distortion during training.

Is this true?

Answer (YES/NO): NO